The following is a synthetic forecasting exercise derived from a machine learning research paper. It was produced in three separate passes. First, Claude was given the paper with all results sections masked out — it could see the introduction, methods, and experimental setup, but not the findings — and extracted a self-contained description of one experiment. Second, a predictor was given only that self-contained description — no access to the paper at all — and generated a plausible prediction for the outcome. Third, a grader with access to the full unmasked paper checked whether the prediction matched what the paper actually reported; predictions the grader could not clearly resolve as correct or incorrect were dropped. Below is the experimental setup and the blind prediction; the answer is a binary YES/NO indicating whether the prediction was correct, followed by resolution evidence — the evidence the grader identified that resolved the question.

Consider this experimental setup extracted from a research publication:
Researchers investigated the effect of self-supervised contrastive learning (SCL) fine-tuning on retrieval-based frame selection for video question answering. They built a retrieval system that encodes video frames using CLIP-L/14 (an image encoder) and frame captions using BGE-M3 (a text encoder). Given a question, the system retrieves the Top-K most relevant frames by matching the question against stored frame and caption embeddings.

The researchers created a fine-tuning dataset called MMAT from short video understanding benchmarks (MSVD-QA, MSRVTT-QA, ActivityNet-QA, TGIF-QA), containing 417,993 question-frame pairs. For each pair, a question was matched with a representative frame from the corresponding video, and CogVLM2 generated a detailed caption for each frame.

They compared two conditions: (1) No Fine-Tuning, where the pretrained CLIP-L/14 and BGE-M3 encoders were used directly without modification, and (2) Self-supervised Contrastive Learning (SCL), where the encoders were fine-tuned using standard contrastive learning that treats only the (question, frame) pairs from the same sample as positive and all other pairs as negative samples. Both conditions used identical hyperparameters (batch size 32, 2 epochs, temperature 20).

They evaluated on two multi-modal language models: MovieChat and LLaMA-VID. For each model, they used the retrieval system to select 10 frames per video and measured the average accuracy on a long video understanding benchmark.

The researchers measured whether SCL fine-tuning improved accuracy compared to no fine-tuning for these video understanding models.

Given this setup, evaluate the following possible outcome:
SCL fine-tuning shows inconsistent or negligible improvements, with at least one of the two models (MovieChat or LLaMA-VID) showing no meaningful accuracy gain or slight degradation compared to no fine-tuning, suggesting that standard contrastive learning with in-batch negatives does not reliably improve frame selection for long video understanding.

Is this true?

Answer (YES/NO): YES